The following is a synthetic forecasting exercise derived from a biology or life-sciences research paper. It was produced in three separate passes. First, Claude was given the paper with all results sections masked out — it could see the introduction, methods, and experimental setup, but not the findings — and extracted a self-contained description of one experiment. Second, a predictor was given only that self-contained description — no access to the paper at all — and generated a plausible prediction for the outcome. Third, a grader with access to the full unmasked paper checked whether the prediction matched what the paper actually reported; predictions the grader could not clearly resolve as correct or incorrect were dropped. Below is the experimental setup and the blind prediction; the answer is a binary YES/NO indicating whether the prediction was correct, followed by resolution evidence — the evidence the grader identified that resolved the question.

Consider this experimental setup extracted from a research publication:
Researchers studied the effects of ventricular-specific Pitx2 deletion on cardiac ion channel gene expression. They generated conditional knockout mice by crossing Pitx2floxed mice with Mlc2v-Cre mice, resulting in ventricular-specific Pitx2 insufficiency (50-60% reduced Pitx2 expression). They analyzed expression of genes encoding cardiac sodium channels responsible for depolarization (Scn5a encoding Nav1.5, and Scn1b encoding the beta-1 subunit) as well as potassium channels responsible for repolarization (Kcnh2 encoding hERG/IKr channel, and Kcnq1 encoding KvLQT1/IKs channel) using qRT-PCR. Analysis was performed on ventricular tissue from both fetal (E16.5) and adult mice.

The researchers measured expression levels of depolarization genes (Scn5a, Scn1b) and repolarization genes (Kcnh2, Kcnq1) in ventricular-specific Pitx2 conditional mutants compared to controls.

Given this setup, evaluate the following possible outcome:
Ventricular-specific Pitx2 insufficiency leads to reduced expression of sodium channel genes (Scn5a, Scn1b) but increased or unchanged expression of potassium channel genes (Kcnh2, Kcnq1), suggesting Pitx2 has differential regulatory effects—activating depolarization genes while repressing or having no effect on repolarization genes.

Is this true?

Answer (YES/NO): NO